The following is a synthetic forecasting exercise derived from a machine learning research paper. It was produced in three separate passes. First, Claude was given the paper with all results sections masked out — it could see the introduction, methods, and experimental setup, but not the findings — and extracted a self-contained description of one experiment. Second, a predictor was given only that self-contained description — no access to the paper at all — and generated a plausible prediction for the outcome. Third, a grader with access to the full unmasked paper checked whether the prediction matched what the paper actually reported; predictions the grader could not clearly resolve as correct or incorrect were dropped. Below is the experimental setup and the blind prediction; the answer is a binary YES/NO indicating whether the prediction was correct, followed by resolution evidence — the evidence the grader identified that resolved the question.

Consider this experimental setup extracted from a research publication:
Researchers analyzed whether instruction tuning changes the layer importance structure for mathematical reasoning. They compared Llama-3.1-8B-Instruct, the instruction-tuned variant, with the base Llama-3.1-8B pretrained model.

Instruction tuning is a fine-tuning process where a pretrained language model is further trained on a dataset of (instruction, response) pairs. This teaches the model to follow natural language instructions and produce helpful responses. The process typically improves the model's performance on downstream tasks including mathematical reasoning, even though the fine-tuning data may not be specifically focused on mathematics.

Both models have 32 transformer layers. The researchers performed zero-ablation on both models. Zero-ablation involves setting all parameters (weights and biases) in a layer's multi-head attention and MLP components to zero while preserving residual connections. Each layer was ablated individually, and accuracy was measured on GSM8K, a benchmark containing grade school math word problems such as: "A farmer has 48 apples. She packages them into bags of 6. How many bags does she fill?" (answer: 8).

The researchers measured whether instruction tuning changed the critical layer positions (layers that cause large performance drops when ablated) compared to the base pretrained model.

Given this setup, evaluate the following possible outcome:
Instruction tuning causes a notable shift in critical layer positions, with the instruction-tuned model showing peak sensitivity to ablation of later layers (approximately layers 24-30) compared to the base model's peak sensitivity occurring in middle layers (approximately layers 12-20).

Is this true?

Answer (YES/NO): NO